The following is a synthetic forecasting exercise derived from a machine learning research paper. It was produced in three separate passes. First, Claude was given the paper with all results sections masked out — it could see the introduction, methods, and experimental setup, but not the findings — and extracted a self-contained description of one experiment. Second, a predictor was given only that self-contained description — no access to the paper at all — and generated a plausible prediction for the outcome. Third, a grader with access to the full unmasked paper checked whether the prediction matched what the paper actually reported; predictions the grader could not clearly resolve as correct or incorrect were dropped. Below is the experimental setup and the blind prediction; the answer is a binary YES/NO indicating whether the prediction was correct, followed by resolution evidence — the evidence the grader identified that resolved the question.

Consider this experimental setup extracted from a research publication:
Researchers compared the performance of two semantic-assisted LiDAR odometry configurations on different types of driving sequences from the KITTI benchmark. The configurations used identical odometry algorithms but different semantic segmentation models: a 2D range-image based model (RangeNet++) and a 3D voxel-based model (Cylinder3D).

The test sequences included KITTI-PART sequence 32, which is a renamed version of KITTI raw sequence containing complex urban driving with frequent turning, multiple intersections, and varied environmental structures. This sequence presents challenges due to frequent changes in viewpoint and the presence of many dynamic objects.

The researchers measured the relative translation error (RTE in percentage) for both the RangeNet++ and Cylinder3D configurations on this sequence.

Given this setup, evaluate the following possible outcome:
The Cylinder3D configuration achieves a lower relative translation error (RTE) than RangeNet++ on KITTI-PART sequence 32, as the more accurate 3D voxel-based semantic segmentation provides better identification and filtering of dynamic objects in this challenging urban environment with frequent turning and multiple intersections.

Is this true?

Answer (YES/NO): YES